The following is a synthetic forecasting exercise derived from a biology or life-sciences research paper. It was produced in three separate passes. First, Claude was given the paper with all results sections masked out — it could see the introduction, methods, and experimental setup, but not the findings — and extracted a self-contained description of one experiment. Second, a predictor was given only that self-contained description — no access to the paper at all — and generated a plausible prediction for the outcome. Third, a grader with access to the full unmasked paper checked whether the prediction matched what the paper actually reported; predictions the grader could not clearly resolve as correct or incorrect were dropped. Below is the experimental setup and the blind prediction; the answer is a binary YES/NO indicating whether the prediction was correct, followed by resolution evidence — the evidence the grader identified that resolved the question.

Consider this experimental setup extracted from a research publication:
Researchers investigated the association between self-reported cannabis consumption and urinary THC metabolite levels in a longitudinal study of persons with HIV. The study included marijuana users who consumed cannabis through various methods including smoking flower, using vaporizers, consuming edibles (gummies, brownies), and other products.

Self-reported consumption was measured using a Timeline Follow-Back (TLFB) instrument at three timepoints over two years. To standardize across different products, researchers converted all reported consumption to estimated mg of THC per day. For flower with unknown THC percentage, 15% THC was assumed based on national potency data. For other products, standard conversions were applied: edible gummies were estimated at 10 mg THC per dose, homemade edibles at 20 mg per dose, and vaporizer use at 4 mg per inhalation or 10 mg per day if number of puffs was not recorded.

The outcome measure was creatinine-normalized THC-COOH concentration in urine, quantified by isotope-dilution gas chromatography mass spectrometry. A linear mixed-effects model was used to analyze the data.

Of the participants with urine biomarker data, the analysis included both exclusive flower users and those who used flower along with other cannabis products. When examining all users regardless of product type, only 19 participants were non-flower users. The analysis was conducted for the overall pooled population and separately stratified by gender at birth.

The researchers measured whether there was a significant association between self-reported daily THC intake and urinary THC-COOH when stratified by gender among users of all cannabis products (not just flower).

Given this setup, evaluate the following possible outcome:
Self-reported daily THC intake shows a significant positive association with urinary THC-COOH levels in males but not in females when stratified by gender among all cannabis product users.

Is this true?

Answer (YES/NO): NO